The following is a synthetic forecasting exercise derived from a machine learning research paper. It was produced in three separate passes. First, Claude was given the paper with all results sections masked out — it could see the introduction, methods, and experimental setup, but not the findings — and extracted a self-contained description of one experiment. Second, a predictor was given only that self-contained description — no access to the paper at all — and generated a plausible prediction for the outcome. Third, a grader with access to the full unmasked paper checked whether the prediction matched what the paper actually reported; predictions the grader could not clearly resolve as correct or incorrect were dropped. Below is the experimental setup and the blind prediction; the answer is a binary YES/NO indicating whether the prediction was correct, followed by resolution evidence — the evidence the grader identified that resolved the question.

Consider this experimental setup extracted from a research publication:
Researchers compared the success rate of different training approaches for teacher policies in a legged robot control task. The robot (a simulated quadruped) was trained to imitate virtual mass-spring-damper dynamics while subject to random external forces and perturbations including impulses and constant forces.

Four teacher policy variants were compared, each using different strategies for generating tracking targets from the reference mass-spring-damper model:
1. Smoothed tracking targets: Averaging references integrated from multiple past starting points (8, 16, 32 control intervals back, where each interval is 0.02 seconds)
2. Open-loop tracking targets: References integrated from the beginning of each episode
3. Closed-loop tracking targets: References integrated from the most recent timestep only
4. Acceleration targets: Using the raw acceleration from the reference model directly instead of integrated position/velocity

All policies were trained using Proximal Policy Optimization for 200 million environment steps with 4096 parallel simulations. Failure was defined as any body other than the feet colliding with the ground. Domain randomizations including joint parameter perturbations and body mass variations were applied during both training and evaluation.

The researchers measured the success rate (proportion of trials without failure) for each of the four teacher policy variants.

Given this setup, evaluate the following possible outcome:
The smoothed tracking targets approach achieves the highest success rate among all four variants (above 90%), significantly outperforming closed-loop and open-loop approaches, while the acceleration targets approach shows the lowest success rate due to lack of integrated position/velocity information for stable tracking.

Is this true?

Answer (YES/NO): NO